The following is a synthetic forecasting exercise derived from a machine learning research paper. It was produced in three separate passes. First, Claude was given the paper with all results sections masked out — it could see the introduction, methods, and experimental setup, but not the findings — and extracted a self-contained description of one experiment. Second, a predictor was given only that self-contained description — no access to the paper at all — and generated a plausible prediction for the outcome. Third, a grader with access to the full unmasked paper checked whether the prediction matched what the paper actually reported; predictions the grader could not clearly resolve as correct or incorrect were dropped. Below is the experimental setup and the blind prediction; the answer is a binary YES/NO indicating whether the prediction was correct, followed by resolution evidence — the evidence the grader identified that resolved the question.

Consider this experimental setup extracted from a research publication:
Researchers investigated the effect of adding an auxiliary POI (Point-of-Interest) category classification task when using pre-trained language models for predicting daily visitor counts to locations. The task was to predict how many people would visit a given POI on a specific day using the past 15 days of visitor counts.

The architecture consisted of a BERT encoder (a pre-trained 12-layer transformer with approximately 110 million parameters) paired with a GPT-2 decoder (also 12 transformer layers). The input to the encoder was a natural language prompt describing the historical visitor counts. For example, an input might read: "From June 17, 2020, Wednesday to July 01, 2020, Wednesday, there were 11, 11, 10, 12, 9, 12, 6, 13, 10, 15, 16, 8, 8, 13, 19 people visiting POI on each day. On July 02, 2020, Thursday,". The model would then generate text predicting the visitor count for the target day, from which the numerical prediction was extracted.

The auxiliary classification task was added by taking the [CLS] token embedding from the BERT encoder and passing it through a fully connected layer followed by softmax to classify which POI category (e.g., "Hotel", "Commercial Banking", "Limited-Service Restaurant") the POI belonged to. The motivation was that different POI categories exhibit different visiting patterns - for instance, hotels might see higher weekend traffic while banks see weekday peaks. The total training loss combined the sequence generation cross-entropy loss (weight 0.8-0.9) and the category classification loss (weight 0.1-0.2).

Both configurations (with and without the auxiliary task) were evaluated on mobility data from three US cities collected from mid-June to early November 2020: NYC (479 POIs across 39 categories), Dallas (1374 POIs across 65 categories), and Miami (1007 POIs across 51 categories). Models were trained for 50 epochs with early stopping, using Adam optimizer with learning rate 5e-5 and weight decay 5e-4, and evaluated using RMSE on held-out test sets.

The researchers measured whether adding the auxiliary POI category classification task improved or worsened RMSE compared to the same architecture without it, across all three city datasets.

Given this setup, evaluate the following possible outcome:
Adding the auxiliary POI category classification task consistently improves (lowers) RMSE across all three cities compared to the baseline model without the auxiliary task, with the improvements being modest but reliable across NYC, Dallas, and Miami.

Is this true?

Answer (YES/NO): NO